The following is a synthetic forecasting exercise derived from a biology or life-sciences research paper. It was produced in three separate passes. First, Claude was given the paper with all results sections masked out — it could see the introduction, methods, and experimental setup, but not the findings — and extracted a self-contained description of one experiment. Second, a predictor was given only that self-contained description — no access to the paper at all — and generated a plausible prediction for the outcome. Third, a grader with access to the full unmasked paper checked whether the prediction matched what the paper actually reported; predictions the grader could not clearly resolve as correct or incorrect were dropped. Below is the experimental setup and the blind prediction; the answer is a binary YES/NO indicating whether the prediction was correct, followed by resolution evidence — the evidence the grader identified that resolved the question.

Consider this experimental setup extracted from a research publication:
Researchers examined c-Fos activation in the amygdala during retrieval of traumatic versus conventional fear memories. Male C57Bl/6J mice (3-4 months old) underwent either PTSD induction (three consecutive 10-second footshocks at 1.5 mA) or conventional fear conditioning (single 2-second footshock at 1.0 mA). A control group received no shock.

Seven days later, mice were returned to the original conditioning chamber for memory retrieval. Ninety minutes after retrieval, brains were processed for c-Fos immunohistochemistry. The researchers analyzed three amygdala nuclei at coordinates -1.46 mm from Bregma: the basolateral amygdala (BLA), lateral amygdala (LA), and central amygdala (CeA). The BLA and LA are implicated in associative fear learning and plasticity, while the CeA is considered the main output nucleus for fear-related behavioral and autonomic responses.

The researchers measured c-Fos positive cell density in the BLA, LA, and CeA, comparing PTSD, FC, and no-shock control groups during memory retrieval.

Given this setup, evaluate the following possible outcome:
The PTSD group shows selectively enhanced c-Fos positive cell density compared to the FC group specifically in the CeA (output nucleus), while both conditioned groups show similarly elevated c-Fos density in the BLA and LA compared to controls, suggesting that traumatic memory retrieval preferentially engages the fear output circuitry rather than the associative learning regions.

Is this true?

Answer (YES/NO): NO